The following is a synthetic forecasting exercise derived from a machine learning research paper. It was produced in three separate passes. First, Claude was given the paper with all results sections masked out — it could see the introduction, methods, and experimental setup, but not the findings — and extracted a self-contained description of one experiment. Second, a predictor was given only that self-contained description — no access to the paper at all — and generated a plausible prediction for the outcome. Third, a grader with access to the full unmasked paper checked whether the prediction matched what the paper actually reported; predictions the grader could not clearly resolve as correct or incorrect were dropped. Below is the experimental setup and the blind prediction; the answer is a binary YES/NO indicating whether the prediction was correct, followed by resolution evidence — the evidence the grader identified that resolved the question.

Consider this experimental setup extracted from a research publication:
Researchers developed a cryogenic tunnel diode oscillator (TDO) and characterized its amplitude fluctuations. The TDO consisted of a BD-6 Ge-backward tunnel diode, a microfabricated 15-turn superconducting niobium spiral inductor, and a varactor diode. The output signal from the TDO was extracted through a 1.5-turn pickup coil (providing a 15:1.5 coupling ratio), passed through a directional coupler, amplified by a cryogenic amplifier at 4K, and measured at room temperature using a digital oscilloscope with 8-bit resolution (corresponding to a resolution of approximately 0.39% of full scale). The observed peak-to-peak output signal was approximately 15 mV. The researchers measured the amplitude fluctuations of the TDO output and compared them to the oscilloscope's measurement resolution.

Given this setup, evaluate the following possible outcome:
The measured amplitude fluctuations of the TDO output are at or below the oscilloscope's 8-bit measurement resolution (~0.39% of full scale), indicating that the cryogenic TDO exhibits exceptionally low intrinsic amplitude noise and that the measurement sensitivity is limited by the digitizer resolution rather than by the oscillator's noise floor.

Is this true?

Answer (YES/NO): YES